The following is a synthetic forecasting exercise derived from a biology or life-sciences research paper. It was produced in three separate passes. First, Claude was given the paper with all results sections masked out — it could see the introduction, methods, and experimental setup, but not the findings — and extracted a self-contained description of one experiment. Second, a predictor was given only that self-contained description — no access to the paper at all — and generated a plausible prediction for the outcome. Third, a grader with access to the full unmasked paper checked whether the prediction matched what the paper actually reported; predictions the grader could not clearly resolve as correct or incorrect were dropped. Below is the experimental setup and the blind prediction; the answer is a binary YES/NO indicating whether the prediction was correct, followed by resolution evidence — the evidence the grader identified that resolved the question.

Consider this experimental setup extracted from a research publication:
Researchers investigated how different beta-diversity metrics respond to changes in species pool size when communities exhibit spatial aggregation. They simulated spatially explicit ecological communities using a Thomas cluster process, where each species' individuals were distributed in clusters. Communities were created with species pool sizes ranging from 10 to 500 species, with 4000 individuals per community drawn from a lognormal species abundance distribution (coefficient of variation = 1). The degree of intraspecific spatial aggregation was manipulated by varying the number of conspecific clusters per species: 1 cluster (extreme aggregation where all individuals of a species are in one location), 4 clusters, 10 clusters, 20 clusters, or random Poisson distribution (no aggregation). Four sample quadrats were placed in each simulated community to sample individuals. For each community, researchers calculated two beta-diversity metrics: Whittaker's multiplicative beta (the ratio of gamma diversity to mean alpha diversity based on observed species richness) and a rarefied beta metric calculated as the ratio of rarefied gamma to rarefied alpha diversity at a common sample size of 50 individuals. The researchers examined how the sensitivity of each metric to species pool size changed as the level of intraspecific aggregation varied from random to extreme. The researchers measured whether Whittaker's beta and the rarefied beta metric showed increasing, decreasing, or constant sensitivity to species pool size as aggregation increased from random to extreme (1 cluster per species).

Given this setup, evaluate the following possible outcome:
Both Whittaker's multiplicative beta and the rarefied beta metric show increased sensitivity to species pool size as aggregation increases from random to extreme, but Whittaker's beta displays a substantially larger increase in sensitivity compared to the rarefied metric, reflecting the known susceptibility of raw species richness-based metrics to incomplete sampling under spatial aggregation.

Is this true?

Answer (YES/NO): NO